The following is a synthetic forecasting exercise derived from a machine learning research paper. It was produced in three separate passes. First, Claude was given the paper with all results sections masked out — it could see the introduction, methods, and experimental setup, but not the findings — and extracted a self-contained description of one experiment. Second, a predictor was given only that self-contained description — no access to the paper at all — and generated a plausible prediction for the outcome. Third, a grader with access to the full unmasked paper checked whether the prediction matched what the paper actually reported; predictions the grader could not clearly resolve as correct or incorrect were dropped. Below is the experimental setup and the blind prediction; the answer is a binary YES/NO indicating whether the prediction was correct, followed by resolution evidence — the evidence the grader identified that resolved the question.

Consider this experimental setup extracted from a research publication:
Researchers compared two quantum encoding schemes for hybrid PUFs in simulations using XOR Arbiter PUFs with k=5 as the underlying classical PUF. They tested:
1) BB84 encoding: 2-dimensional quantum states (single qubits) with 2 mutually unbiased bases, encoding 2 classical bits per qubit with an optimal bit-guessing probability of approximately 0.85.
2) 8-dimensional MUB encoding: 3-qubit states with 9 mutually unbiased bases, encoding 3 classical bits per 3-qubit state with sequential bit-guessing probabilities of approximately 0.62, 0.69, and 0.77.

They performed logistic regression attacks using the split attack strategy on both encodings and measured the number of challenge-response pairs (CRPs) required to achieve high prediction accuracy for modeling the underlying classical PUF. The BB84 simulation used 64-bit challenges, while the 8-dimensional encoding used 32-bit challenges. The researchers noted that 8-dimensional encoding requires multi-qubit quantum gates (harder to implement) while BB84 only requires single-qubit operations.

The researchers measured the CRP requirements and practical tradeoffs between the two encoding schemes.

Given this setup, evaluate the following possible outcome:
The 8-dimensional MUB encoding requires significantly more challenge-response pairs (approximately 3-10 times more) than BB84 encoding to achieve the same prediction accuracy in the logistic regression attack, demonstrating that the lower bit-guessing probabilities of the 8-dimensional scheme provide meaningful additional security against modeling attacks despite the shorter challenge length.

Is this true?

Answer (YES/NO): NO